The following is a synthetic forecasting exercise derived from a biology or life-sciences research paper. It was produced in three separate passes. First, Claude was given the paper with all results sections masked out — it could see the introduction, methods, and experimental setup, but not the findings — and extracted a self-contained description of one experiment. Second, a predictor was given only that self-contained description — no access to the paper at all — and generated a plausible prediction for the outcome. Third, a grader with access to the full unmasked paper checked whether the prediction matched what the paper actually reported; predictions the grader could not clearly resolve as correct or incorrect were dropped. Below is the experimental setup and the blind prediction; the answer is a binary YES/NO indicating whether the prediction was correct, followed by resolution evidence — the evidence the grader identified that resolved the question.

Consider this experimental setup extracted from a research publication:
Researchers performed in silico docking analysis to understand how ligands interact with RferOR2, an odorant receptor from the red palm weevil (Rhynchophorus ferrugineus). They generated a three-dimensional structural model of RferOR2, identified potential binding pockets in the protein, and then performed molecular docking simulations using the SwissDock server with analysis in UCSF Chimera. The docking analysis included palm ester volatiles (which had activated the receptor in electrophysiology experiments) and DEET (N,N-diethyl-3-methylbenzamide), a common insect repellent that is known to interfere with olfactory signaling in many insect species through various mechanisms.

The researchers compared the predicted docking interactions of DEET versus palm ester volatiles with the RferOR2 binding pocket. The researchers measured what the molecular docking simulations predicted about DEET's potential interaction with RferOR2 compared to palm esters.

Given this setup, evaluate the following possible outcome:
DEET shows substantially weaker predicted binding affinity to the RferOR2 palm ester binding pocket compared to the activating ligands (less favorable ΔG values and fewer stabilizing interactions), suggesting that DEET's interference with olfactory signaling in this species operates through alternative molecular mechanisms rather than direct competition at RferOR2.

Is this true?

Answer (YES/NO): NO